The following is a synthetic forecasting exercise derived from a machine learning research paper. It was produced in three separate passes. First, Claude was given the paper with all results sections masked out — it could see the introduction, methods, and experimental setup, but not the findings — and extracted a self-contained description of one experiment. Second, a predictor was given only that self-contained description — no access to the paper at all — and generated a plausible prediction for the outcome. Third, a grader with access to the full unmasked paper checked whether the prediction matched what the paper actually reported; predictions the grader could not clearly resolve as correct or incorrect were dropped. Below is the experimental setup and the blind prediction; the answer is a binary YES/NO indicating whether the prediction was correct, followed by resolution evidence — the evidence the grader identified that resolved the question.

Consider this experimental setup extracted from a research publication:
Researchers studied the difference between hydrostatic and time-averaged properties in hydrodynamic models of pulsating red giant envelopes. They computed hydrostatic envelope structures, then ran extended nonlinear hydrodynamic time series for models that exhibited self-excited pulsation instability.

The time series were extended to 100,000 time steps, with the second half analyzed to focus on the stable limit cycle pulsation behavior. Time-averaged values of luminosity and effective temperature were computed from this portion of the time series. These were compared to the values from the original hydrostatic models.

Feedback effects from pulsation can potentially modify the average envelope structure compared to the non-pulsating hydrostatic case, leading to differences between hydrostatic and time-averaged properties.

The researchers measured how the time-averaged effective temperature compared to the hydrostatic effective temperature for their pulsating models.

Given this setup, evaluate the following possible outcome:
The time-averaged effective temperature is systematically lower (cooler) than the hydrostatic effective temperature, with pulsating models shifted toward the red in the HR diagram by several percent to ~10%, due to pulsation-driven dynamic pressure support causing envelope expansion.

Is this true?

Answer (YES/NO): NO